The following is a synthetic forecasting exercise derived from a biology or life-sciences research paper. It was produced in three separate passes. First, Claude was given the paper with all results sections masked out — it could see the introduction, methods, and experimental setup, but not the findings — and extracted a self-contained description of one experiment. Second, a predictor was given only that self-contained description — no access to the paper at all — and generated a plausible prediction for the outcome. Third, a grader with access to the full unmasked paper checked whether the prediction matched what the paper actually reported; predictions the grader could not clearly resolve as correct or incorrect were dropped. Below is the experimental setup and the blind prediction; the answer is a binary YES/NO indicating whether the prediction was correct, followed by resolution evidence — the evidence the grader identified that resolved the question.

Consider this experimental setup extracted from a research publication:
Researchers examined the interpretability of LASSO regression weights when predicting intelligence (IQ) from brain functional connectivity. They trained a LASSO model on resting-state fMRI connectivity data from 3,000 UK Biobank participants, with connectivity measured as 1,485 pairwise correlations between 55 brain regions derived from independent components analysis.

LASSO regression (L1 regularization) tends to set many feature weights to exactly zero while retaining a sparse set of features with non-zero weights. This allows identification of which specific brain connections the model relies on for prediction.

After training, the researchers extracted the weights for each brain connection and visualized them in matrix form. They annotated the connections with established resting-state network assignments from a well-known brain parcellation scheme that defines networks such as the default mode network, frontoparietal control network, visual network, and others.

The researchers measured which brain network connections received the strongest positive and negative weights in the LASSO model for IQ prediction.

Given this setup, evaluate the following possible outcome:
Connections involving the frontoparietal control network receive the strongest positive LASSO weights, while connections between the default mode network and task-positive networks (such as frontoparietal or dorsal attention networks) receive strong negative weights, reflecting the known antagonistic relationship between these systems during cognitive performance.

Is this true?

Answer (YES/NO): NO